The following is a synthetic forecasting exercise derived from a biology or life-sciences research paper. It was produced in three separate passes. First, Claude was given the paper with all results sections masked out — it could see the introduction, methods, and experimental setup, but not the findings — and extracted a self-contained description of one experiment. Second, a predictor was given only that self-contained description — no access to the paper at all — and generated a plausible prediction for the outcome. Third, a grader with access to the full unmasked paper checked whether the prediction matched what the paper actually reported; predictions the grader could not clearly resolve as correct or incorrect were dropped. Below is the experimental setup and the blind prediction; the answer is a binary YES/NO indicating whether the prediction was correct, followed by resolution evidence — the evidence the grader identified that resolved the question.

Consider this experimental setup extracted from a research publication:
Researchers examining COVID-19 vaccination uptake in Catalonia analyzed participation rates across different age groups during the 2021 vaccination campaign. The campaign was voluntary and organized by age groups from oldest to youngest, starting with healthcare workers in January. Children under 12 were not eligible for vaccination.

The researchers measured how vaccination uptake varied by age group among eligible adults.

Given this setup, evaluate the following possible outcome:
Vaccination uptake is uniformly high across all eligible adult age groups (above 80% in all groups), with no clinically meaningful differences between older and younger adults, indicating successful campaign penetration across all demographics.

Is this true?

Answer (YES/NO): NO